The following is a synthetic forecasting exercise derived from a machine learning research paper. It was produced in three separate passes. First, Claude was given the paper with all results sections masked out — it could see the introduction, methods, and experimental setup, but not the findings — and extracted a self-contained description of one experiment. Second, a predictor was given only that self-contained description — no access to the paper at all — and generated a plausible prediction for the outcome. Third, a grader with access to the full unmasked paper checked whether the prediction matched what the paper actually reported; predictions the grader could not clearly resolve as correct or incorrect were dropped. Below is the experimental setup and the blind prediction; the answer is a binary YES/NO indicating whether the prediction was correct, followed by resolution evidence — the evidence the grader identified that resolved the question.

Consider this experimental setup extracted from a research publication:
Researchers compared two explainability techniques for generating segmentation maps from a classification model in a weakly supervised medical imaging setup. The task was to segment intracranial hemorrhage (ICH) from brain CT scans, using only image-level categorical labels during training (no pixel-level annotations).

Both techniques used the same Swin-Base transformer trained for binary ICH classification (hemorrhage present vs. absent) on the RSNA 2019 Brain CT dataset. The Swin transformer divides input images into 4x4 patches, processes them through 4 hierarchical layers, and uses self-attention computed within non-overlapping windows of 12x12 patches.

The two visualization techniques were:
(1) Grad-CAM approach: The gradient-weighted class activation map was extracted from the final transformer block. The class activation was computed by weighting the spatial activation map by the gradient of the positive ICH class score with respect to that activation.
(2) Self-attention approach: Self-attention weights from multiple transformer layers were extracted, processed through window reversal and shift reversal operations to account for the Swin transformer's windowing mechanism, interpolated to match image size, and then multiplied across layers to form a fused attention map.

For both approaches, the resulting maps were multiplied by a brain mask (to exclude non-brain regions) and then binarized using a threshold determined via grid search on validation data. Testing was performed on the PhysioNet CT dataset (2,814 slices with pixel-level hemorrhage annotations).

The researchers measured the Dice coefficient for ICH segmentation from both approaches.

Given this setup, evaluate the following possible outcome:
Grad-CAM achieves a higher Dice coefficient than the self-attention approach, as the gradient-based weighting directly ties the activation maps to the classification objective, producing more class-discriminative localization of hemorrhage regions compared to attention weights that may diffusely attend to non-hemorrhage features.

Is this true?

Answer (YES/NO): NO